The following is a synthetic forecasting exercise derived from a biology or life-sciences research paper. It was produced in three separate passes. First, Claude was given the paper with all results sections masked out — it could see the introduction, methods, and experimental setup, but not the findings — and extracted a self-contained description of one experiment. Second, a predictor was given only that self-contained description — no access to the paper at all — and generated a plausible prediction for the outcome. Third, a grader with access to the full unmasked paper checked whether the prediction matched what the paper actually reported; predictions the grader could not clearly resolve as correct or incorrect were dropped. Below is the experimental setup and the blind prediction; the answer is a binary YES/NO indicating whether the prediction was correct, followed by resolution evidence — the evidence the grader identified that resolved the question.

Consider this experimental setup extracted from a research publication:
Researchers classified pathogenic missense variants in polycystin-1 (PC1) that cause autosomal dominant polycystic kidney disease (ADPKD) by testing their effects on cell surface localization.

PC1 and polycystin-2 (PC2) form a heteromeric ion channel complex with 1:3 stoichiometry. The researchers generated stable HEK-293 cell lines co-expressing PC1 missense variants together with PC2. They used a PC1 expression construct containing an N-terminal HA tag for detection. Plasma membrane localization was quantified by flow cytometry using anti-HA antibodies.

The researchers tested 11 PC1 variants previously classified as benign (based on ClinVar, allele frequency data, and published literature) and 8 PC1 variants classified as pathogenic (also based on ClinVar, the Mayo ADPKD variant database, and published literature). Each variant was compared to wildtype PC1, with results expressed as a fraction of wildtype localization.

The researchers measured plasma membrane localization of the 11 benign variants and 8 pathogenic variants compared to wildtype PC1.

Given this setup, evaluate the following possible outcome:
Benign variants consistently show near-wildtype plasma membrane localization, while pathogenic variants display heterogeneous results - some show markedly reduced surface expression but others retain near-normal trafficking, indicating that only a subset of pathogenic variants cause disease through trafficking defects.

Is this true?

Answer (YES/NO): YES